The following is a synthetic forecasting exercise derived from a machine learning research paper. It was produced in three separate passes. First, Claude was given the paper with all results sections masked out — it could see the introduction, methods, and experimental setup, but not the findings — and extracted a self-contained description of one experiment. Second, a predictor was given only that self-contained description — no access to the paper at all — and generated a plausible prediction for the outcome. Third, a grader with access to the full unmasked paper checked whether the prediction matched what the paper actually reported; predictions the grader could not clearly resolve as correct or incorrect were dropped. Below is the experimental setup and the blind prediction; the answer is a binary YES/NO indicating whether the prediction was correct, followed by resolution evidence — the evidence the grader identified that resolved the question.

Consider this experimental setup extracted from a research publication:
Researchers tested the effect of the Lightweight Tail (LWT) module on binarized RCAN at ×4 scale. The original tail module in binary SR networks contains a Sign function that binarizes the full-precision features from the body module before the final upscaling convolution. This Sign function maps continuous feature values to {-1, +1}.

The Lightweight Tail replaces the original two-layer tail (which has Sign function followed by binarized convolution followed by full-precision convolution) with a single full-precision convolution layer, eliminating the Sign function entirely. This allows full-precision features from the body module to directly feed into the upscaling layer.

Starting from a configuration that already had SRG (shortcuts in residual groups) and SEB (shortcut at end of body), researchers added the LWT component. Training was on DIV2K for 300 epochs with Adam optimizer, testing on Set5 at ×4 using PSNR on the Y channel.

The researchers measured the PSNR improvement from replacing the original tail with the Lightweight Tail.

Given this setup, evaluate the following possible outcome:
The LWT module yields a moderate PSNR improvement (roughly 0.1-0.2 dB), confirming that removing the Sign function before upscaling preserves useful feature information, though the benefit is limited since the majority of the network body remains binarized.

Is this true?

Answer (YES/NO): NO